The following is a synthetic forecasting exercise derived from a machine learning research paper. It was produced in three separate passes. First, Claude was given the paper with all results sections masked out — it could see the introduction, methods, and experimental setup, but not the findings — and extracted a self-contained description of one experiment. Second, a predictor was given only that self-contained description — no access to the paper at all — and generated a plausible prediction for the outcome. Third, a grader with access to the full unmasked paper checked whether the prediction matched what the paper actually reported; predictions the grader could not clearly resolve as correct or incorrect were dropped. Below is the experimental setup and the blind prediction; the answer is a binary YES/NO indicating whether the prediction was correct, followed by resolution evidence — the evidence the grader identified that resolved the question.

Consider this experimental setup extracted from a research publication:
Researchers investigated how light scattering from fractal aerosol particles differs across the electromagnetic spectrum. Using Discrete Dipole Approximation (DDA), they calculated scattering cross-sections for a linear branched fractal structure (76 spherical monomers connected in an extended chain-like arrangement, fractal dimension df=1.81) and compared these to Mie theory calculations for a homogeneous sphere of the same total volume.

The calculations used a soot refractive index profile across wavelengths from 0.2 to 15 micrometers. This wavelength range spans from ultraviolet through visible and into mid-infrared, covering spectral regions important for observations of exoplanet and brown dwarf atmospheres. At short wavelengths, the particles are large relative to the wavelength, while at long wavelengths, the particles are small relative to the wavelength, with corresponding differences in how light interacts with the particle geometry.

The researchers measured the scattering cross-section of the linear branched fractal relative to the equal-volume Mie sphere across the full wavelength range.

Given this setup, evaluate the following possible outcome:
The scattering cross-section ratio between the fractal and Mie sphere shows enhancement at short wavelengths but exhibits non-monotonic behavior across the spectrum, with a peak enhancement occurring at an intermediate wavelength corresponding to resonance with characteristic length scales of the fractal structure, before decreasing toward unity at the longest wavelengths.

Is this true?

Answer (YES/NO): NO